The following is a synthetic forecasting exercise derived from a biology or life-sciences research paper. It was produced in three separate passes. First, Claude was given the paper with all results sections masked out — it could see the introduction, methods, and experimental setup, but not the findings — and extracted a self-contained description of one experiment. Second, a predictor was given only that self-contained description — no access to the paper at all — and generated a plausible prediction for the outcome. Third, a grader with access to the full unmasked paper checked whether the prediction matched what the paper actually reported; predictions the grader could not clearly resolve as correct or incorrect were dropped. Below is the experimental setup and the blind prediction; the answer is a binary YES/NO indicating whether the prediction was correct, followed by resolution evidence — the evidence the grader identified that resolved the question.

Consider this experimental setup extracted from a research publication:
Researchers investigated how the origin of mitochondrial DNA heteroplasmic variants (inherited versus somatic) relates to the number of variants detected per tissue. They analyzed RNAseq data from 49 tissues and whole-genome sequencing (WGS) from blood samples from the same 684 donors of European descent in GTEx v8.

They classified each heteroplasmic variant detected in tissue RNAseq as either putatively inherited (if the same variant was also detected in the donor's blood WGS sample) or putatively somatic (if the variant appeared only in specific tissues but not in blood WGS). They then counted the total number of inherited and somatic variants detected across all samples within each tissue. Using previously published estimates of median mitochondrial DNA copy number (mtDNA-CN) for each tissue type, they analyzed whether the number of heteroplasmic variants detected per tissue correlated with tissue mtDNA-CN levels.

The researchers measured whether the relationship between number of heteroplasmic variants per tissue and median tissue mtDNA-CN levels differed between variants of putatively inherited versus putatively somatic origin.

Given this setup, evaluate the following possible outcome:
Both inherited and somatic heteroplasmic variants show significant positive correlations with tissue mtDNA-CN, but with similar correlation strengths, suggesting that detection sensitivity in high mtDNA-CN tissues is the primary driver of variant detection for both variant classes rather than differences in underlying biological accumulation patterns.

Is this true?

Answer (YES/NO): NO